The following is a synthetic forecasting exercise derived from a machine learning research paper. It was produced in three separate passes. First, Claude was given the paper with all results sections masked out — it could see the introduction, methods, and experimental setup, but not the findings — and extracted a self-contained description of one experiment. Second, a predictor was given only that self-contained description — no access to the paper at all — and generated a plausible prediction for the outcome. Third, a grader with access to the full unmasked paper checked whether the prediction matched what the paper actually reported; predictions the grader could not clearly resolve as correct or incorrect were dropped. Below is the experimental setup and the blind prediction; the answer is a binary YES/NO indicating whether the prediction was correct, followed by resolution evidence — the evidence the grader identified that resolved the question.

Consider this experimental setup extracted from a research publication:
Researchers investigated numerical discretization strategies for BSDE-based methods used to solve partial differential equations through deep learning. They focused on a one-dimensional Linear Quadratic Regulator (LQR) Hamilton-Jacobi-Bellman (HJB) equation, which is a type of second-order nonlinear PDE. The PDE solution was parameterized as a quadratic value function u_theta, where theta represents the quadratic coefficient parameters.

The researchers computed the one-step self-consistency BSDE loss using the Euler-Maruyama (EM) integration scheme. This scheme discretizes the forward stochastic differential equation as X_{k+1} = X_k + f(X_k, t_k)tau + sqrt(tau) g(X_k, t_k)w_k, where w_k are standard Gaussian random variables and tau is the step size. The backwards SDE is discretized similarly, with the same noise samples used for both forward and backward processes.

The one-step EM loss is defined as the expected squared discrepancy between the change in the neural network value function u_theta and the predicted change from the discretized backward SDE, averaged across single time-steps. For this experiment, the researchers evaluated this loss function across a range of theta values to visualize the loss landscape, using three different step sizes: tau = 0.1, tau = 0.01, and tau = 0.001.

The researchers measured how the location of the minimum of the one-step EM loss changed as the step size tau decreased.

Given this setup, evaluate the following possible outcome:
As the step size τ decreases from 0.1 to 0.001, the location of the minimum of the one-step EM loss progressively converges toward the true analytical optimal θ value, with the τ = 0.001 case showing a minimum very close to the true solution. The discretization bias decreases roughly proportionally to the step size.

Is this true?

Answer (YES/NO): NO